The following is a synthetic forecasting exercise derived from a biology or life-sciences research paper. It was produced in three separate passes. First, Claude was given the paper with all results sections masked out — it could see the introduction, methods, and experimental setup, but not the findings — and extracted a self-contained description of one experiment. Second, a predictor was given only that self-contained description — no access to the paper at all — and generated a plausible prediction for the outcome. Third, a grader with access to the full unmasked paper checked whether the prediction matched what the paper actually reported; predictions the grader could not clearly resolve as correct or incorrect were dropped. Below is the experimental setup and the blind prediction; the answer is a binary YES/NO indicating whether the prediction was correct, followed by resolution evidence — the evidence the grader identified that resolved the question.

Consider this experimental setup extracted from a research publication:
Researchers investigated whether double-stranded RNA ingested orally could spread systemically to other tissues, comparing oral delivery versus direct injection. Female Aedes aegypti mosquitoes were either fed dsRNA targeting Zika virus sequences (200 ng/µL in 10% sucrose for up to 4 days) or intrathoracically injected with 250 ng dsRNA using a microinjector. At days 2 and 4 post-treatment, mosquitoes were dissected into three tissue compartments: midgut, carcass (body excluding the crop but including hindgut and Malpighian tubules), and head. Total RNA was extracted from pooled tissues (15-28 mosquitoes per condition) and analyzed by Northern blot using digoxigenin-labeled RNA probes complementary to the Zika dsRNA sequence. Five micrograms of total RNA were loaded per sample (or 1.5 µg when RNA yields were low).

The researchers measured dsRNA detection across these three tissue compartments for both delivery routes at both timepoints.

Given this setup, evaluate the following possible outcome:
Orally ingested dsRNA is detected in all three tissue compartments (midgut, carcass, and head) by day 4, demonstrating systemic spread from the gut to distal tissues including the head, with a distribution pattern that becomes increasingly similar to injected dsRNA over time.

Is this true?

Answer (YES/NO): NO